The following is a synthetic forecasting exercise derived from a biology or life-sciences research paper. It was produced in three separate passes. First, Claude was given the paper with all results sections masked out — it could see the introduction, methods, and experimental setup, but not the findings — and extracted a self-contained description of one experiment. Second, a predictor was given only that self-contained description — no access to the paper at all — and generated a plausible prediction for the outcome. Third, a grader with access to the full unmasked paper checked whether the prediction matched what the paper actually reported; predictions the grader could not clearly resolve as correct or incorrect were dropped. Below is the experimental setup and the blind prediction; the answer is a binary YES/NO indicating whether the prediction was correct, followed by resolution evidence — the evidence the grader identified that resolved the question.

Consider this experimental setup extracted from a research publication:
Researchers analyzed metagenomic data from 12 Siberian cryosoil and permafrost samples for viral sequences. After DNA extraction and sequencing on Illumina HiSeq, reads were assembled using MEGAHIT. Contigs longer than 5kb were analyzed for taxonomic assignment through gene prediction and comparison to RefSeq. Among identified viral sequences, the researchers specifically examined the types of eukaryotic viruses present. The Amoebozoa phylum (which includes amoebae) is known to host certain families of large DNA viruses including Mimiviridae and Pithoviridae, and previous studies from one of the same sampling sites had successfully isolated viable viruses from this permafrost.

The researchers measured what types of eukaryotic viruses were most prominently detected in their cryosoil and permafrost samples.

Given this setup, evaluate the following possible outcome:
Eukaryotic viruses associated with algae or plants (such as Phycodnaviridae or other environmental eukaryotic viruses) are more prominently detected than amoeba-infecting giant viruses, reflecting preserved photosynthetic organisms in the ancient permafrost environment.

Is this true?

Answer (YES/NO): NO